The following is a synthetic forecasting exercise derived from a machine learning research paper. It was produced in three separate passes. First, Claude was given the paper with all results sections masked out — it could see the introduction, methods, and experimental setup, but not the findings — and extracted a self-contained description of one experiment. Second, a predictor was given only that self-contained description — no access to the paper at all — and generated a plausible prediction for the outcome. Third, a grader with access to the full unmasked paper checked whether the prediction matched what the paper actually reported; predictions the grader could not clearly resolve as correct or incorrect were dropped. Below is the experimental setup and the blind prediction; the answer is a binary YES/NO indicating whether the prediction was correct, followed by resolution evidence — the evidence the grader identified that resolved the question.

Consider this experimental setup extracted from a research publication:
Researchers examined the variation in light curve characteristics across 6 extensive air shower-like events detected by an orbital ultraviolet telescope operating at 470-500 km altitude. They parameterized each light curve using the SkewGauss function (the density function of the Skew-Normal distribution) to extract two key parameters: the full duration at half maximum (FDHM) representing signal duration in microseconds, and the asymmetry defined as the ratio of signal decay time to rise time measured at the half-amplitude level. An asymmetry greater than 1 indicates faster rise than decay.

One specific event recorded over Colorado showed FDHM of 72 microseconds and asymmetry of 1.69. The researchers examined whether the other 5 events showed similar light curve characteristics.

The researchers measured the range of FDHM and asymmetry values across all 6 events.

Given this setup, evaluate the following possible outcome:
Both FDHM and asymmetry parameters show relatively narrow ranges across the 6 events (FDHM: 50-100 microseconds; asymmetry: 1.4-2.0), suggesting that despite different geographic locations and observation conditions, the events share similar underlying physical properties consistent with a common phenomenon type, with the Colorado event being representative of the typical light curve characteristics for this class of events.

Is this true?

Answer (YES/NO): NO